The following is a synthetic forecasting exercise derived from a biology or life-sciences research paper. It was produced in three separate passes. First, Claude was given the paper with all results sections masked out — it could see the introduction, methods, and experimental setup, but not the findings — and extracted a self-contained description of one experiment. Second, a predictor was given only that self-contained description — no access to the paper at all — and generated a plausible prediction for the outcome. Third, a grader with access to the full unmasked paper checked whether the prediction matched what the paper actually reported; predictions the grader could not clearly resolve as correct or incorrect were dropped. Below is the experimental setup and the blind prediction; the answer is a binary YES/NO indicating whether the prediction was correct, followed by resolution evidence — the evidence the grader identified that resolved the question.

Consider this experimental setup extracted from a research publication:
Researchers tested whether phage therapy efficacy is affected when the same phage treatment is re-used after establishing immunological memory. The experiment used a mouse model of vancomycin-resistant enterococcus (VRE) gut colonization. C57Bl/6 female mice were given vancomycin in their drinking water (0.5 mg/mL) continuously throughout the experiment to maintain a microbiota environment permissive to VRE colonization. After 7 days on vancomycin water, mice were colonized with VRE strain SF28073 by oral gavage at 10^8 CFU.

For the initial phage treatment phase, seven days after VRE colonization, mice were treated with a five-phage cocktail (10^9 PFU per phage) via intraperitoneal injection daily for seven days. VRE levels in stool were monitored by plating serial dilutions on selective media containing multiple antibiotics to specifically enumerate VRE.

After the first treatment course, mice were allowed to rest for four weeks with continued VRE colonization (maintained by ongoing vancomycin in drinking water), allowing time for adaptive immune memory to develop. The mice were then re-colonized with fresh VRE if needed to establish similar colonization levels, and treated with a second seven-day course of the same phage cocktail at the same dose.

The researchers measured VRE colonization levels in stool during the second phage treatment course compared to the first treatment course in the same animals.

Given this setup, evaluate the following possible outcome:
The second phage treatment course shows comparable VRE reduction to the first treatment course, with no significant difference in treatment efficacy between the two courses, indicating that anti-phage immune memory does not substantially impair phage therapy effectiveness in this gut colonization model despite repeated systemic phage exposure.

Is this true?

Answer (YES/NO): NO